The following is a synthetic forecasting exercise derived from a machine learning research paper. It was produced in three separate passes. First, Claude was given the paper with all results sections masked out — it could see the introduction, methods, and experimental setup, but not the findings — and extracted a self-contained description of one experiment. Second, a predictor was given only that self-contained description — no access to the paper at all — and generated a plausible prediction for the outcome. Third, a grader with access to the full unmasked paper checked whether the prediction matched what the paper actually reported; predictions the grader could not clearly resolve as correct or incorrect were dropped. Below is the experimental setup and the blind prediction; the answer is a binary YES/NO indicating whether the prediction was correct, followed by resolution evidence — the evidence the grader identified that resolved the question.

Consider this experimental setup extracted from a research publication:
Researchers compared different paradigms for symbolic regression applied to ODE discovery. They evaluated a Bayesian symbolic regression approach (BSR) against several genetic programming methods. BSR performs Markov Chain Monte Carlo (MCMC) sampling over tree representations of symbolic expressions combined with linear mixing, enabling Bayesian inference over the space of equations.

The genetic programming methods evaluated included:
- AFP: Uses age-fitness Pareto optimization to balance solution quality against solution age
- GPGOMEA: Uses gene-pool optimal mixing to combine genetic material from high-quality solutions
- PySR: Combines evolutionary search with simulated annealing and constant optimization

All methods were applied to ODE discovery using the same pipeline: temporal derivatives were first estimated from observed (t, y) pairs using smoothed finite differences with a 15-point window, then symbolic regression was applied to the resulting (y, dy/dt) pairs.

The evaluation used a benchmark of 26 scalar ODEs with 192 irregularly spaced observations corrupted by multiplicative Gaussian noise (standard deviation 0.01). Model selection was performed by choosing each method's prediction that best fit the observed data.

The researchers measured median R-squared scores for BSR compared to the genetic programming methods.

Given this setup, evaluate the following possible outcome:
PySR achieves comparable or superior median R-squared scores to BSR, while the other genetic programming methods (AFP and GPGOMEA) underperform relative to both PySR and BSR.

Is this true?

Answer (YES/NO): NO